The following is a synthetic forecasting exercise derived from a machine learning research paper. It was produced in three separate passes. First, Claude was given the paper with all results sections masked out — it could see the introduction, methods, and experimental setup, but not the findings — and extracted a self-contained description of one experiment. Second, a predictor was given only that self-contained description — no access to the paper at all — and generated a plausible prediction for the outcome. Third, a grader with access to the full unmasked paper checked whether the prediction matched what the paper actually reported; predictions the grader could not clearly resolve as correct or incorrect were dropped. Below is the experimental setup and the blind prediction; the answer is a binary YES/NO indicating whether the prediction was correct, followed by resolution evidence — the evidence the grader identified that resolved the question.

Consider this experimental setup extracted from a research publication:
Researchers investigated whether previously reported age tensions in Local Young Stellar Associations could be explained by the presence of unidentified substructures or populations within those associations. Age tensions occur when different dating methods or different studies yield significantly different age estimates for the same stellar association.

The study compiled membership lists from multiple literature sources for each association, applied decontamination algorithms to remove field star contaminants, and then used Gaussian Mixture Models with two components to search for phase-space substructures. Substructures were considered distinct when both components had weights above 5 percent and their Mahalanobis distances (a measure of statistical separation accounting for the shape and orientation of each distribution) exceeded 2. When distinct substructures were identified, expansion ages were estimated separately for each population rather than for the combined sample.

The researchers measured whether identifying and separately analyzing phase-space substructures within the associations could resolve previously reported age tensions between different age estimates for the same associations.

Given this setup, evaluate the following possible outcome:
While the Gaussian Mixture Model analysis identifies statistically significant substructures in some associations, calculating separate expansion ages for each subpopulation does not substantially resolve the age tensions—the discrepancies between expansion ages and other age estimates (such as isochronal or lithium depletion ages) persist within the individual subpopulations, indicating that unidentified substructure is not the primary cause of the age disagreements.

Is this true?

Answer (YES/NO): NO